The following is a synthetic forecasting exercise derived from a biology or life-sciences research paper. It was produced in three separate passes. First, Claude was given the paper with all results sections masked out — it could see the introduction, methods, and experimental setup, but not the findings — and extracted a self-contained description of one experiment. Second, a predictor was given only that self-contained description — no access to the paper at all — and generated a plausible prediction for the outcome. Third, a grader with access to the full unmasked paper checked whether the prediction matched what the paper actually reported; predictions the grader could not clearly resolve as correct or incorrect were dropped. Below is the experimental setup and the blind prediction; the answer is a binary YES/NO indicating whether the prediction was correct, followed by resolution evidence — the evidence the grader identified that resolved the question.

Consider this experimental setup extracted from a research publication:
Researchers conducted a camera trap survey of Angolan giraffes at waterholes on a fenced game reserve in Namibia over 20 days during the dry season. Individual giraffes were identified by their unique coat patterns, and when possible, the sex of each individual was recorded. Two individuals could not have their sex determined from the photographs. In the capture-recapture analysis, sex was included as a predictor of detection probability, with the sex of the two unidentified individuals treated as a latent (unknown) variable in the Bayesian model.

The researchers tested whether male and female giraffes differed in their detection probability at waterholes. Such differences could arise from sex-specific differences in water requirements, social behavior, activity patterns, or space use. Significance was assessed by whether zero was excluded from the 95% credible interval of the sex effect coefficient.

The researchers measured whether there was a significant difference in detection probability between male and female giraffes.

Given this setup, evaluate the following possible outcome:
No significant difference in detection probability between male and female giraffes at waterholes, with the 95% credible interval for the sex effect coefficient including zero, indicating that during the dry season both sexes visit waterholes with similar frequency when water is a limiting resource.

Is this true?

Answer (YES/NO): NO